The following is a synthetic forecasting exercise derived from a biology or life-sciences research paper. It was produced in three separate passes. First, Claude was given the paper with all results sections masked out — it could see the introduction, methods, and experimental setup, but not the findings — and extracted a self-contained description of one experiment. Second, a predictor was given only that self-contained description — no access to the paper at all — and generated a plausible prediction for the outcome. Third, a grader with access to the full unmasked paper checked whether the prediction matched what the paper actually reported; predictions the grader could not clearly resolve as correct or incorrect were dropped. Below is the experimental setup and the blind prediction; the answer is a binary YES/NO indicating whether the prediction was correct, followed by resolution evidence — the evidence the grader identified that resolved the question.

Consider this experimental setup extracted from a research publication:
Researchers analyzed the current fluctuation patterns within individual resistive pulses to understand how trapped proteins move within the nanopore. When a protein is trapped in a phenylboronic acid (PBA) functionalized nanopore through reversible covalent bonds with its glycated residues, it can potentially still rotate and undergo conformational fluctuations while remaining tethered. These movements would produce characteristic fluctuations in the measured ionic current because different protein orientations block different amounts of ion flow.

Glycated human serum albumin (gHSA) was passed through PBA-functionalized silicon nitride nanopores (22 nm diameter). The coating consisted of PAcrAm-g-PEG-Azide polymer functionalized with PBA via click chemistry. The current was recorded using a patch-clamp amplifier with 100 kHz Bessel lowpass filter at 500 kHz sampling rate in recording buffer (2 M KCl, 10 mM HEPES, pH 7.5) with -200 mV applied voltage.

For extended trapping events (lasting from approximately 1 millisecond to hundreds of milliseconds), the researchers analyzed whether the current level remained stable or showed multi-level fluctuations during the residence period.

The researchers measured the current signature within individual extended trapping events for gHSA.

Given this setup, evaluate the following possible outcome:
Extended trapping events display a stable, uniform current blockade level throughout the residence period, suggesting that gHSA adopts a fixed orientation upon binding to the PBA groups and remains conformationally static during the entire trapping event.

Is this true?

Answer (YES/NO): NO